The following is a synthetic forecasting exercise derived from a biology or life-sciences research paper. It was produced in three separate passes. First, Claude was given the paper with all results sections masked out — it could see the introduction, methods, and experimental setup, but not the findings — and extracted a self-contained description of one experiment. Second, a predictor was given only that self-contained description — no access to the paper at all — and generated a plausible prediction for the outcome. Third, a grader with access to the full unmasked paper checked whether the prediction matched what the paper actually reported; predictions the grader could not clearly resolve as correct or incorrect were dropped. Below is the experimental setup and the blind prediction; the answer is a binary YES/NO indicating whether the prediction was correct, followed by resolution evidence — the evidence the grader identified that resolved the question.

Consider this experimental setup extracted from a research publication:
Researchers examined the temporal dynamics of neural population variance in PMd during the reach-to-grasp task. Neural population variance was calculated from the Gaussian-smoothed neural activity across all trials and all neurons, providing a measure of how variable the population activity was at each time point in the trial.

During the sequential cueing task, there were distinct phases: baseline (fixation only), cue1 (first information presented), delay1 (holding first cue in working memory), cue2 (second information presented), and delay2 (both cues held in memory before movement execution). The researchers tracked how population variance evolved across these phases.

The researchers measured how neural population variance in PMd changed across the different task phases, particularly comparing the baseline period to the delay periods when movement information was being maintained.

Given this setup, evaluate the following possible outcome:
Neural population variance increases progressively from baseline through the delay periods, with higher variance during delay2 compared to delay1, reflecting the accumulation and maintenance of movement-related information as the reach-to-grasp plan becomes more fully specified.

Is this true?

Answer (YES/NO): NO